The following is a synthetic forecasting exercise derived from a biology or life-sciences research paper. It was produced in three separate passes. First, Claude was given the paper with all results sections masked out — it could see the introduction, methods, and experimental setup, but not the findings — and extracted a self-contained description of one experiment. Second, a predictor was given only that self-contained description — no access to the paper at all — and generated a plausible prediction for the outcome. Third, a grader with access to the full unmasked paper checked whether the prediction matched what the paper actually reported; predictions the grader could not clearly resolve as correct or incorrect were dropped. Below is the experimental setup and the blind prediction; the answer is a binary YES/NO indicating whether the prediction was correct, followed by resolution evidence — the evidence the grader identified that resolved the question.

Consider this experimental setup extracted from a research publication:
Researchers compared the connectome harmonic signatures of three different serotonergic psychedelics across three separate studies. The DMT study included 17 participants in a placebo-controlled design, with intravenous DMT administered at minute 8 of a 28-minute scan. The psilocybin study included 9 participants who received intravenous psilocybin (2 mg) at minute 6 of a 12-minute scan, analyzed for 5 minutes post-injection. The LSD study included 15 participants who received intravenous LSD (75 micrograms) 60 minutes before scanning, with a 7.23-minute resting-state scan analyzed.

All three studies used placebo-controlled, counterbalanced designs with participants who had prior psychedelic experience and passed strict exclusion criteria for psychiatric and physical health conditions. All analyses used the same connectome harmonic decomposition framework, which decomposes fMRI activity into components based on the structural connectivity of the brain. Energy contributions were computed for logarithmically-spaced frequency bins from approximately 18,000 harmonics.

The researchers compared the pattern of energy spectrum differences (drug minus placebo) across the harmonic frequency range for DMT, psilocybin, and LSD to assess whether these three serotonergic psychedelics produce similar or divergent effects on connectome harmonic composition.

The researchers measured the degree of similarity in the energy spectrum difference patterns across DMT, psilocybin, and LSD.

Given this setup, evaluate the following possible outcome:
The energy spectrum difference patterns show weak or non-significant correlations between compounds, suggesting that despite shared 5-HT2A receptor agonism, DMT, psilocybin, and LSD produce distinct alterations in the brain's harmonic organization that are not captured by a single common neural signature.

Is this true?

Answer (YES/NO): NO